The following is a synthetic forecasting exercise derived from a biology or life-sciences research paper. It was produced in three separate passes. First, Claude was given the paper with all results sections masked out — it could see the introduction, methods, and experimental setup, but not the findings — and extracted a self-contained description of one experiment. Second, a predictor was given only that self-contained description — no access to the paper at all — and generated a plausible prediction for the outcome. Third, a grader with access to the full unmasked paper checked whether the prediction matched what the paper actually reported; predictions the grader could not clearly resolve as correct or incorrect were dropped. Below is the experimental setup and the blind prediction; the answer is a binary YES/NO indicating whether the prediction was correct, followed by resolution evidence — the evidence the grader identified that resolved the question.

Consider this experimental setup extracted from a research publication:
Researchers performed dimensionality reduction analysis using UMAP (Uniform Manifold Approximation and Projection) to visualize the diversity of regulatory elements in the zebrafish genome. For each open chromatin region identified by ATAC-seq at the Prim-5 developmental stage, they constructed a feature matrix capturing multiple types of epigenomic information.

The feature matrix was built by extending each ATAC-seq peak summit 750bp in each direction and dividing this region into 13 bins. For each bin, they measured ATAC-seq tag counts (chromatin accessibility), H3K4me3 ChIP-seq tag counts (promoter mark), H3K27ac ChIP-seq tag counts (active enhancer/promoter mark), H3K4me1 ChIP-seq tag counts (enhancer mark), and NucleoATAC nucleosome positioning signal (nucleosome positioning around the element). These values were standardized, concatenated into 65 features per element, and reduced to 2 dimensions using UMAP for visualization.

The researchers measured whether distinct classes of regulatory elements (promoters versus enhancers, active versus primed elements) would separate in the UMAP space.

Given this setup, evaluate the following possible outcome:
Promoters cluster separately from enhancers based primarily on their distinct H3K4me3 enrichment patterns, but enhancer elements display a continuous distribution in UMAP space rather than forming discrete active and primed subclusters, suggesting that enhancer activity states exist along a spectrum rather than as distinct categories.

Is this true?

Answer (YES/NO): NO